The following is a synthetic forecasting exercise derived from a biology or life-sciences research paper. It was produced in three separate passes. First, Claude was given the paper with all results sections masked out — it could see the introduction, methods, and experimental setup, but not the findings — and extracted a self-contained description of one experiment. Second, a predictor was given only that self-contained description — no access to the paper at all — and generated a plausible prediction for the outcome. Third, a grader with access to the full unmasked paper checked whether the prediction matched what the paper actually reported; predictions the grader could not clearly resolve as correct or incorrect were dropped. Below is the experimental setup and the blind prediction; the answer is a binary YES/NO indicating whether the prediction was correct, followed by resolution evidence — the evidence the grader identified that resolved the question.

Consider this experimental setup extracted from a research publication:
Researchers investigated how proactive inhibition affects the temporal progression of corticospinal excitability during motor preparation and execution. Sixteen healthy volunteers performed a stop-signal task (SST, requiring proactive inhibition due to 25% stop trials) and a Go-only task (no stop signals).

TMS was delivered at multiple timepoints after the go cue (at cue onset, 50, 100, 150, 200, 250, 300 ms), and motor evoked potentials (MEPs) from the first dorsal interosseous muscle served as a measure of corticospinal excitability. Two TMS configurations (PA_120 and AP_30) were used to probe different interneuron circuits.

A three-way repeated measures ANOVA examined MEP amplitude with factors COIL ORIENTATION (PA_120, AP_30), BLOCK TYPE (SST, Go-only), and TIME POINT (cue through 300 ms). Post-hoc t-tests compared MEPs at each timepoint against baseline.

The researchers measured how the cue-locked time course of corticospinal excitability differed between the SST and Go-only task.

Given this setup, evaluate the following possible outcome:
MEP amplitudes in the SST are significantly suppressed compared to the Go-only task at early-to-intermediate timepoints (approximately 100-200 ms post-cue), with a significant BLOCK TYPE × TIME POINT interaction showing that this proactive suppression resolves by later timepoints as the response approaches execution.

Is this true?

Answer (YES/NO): NO